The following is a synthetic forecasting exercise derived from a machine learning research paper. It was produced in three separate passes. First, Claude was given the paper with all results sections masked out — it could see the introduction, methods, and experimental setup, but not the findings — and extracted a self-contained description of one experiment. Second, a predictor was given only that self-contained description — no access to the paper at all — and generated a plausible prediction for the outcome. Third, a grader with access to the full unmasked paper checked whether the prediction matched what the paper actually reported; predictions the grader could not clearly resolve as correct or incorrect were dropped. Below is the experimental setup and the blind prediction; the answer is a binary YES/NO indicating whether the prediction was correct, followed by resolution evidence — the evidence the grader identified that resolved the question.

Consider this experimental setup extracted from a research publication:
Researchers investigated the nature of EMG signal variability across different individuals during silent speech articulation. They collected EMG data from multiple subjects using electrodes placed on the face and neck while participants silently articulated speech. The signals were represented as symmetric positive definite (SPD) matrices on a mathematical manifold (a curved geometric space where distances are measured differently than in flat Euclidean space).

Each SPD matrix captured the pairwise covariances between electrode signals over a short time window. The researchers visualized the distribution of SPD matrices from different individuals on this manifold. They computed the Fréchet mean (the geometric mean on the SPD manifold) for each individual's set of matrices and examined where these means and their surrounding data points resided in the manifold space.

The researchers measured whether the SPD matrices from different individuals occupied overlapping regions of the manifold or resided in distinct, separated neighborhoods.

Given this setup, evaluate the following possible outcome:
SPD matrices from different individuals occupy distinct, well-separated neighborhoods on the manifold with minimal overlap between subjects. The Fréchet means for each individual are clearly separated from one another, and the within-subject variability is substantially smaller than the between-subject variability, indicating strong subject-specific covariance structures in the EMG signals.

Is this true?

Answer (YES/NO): YES